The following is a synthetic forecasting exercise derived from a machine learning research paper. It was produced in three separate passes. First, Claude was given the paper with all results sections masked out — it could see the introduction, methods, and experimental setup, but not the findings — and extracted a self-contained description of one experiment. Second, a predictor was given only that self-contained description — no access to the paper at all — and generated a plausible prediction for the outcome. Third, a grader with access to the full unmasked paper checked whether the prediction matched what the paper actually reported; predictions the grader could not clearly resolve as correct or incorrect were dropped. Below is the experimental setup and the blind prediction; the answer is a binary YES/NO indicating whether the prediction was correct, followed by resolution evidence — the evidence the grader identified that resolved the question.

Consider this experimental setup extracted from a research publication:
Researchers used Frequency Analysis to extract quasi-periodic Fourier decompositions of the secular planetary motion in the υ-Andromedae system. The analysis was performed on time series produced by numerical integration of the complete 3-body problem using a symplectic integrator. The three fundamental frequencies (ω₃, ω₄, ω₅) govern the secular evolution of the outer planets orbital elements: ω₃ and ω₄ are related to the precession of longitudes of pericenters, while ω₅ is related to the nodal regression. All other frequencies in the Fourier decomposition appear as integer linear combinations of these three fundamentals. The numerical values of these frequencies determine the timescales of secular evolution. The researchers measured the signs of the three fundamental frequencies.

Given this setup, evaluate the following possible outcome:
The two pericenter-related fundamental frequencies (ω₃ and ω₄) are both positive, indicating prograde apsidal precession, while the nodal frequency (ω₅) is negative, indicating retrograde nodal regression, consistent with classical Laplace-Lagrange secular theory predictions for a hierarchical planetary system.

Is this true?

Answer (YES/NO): NO